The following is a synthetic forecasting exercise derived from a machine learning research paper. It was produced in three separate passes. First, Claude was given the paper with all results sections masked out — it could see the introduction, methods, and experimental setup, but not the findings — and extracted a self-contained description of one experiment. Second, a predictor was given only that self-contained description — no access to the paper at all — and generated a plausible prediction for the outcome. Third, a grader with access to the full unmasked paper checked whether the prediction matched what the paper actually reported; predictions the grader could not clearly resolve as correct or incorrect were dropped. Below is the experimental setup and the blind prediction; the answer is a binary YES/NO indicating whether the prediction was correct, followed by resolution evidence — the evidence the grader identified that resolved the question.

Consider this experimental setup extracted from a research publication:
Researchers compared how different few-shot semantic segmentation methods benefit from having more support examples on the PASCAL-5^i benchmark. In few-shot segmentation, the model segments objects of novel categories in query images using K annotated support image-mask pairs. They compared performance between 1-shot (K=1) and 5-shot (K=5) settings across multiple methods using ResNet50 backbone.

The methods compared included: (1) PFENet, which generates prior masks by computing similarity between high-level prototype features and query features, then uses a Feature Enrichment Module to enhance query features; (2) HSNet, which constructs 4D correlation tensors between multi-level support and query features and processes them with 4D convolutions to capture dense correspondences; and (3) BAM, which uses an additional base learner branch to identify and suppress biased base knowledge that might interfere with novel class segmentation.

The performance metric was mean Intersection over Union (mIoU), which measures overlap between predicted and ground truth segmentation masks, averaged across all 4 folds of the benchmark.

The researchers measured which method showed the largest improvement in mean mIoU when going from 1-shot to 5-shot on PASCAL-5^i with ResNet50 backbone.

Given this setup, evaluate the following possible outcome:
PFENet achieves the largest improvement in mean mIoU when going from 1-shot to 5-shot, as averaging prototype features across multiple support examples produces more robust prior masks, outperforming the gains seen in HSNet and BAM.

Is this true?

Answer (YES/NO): NO